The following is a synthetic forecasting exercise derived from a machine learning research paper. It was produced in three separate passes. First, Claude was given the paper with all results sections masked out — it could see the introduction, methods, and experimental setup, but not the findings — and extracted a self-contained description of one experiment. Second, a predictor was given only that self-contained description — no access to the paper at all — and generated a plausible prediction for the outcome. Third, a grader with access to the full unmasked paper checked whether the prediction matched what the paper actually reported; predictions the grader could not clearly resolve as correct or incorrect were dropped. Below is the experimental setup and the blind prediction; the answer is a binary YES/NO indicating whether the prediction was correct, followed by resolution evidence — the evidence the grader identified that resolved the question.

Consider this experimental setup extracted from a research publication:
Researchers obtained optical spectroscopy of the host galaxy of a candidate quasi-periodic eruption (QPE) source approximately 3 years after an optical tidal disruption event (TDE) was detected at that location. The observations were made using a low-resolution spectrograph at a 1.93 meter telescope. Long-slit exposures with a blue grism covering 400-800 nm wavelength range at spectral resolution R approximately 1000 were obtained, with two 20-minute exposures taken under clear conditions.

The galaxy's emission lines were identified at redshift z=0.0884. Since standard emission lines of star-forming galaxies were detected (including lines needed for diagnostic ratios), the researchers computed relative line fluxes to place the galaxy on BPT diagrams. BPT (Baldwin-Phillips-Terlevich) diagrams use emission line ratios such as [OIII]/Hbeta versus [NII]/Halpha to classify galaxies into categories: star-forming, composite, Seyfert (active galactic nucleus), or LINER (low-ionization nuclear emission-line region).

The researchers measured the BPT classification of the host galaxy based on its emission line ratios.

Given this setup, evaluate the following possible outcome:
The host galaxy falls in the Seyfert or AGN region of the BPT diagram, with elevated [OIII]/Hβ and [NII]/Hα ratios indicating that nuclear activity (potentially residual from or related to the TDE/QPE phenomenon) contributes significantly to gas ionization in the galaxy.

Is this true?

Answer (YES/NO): NO